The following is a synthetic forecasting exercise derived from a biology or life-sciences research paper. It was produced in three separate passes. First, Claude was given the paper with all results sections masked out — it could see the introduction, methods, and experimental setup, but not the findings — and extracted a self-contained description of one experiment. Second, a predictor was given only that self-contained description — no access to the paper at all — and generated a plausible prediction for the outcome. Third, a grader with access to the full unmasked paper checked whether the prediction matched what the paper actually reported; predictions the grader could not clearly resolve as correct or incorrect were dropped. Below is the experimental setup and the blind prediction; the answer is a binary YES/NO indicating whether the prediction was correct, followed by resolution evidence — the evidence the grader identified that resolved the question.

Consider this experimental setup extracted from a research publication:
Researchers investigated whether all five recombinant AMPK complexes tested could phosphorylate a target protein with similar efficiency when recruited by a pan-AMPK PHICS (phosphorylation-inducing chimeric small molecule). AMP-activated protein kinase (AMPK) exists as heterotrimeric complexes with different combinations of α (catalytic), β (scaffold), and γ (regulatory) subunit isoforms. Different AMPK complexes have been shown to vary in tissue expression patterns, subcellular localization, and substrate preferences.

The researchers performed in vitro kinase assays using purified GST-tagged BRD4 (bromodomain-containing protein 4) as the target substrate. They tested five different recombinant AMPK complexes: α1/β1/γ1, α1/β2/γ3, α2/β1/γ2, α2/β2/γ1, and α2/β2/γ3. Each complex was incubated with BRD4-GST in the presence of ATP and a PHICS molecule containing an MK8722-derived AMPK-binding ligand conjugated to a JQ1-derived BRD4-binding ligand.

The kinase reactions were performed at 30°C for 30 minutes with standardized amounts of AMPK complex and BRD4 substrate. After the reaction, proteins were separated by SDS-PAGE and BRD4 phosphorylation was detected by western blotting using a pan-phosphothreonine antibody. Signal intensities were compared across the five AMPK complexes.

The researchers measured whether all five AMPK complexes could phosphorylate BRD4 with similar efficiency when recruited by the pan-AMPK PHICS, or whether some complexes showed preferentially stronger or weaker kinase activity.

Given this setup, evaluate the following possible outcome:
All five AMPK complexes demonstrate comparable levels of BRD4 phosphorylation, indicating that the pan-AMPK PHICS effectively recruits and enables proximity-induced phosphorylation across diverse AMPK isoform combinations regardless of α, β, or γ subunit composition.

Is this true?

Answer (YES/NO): NO